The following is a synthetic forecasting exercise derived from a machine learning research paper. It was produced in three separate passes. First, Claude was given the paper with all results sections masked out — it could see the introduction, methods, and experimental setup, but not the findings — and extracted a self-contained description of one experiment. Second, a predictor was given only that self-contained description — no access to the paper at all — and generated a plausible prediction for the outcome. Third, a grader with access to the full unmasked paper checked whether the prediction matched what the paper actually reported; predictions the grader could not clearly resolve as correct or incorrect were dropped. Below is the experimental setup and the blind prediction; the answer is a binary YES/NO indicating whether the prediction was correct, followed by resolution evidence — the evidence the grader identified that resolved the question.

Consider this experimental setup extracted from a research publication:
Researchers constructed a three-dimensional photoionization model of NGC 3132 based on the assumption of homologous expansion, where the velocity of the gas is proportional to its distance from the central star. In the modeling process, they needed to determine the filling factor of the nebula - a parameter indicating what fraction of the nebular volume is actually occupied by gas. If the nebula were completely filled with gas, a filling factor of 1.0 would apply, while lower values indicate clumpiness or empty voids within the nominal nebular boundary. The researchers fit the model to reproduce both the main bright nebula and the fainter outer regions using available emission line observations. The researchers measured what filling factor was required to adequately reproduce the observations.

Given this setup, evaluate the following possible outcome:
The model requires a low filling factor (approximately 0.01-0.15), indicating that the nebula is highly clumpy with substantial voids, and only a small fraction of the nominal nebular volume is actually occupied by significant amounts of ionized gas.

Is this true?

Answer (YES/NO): NO